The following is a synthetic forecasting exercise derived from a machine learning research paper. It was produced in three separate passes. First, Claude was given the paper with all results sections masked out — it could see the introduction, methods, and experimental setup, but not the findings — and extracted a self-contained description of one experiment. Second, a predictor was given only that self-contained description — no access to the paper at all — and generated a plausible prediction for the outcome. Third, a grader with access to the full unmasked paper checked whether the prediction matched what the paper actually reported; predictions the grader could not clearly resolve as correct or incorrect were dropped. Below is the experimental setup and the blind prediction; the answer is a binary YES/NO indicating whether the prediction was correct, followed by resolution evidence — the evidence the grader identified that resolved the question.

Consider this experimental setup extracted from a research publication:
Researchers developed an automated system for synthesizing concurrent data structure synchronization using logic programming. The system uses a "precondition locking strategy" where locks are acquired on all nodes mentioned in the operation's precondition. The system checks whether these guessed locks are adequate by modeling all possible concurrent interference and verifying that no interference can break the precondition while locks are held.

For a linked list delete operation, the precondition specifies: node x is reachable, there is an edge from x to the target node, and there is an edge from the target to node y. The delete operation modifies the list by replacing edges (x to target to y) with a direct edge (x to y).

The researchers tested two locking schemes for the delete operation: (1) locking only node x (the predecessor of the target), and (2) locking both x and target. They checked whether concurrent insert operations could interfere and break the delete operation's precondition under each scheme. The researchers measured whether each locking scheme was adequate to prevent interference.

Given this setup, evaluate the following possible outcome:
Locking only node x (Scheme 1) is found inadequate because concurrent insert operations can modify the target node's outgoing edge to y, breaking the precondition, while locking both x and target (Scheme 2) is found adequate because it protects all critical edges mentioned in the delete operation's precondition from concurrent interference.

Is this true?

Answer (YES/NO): YES